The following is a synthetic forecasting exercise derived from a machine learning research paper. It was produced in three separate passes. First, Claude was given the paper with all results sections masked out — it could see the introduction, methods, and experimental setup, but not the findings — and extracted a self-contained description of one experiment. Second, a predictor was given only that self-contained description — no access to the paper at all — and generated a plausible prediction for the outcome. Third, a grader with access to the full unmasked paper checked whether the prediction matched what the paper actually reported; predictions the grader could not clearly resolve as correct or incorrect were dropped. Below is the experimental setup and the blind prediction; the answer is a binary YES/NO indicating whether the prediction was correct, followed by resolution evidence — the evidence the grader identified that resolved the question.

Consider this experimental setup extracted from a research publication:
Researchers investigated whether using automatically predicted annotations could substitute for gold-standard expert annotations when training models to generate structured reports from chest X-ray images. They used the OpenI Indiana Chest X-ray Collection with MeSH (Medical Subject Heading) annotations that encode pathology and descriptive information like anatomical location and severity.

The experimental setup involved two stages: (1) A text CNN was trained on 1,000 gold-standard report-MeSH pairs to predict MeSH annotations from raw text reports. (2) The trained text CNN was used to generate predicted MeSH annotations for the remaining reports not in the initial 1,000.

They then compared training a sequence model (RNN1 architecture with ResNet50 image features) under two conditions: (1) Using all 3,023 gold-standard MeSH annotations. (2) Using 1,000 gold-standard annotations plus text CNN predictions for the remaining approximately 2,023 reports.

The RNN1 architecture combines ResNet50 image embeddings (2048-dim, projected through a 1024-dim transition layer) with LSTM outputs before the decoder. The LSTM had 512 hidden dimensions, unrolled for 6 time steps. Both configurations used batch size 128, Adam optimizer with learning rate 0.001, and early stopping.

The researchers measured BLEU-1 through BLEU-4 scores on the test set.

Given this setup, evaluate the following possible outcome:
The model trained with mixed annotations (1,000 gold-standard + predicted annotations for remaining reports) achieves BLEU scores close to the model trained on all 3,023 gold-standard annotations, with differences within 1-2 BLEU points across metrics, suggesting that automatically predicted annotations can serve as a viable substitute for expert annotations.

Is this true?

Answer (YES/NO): NO